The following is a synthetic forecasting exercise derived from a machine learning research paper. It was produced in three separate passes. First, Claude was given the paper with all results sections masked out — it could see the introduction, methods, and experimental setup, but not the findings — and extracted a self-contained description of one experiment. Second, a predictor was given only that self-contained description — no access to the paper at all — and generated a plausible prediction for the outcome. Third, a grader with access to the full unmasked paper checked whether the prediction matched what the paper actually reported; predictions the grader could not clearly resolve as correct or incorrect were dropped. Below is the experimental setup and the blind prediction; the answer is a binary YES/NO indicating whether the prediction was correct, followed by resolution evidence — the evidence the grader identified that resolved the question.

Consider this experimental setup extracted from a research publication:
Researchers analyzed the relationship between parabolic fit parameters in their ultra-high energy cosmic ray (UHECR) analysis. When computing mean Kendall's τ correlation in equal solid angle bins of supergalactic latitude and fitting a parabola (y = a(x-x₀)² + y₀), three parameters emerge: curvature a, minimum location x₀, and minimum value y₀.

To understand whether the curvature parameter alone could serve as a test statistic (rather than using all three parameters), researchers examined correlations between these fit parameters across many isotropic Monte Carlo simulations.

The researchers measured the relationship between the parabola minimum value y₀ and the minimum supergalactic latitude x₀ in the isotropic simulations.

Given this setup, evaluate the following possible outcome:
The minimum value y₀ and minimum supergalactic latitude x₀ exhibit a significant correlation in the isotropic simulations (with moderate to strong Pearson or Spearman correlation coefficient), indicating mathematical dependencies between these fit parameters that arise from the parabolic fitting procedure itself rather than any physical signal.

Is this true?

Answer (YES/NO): NO